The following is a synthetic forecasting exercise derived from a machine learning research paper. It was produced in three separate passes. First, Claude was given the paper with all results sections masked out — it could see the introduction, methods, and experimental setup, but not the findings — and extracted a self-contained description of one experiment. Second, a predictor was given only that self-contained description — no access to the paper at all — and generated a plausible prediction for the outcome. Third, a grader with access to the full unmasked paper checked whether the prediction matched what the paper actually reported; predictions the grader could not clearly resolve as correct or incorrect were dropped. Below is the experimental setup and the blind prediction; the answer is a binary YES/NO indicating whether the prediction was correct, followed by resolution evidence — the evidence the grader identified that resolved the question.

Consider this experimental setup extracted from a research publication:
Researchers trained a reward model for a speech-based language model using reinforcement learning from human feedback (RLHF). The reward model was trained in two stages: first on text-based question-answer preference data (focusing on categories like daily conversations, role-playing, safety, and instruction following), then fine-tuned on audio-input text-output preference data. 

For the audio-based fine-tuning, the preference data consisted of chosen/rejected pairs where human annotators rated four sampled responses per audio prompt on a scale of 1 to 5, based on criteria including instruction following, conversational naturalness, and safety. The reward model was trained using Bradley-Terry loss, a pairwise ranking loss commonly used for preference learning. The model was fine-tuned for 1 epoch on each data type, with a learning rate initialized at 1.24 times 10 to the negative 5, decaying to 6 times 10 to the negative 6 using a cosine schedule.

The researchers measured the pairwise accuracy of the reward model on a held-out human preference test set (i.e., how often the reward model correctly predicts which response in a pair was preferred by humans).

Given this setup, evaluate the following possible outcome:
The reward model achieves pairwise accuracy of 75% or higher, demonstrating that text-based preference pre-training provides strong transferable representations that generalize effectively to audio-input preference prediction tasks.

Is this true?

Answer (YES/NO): NO